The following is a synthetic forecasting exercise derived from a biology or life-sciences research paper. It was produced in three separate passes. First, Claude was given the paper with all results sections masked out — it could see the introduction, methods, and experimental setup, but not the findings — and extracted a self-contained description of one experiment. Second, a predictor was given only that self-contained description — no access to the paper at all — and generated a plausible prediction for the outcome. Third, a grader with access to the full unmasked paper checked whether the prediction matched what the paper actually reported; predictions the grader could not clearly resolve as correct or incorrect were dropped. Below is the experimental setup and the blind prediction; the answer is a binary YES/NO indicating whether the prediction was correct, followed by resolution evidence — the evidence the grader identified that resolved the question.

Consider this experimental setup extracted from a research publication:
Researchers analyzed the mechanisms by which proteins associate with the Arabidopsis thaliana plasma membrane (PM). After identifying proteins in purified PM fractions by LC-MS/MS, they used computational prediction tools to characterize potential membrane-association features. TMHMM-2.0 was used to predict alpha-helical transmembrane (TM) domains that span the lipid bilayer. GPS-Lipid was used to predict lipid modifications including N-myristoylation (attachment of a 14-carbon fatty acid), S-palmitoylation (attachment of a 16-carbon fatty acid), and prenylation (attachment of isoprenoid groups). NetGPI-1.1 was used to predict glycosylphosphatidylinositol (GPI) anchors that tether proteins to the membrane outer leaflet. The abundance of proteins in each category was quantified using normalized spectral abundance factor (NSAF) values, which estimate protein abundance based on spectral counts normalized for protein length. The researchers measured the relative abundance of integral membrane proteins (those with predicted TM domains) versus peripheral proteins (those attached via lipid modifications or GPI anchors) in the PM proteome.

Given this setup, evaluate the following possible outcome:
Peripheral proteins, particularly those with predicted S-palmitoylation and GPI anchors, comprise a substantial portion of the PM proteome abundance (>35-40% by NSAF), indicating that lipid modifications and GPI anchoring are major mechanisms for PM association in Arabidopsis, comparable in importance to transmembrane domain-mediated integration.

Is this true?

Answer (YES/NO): NO